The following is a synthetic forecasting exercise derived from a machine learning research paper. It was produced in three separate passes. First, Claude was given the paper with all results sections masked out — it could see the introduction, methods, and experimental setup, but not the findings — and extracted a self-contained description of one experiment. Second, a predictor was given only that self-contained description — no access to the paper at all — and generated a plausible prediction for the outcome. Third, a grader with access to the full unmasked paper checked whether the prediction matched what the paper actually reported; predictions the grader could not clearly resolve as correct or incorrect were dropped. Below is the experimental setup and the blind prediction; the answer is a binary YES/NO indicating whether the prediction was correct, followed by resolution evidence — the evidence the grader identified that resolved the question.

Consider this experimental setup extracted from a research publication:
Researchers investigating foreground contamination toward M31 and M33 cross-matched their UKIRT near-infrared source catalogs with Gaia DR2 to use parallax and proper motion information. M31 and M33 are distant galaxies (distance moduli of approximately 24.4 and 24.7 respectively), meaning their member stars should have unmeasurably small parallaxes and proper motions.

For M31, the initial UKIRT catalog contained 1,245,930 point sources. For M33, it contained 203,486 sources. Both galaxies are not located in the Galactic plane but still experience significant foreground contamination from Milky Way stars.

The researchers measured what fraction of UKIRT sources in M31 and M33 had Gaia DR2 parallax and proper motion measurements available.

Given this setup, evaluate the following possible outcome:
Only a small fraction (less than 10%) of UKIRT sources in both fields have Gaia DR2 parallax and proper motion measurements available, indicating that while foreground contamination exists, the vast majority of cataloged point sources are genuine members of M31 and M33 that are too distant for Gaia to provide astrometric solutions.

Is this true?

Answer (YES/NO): YES